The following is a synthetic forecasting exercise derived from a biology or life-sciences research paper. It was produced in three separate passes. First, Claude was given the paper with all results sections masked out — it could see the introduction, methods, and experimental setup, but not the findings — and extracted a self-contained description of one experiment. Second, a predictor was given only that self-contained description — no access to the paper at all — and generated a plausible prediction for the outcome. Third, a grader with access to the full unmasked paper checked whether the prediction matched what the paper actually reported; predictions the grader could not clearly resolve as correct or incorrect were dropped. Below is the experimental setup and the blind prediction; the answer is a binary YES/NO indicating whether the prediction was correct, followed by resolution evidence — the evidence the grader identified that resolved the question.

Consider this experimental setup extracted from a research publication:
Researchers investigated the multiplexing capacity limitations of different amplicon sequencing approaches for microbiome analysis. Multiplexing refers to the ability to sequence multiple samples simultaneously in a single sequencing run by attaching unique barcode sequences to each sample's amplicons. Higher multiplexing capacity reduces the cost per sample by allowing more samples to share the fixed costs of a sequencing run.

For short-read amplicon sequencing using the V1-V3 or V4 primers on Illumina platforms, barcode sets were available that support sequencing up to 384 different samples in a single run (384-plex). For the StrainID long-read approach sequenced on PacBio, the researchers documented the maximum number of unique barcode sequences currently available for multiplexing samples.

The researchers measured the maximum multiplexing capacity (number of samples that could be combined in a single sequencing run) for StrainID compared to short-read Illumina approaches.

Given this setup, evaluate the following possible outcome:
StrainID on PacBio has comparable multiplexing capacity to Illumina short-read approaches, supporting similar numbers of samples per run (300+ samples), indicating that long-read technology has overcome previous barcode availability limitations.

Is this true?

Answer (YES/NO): NO